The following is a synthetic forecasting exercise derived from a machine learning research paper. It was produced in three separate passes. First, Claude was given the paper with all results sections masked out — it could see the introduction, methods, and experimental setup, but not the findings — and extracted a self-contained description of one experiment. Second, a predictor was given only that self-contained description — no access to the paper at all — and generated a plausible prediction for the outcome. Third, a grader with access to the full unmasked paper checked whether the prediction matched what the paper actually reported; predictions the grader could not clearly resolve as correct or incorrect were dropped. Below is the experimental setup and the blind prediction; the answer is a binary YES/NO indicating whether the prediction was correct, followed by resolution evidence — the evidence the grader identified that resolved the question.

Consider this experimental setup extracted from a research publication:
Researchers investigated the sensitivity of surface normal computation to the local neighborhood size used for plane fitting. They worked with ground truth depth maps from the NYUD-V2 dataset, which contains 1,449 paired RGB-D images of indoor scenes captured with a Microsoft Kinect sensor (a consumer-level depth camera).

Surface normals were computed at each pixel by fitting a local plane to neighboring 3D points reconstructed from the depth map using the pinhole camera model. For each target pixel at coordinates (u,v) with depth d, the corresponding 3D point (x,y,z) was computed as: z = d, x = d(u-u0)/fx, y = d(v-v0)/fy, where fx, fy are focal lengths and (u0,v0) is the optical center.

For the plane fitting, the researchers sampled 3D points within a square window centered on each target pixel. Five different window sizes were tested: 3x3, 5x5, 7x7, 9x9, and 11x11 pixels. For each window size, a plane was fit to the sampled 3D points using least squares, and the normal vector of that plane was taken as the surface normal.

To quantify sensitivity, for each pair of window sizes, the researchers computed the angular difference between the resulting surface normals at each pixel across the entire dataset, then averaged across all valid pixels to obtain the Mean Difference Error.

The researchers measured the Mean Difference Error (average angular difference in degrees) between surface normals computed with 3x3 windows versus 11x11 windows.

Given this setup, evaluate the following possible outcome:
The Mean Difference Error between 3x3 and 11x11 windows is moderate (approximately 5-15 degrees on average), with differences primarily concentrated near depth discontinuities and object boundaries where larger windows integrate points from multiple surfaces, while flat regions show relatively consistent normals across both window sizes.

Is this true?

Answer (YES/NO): NO